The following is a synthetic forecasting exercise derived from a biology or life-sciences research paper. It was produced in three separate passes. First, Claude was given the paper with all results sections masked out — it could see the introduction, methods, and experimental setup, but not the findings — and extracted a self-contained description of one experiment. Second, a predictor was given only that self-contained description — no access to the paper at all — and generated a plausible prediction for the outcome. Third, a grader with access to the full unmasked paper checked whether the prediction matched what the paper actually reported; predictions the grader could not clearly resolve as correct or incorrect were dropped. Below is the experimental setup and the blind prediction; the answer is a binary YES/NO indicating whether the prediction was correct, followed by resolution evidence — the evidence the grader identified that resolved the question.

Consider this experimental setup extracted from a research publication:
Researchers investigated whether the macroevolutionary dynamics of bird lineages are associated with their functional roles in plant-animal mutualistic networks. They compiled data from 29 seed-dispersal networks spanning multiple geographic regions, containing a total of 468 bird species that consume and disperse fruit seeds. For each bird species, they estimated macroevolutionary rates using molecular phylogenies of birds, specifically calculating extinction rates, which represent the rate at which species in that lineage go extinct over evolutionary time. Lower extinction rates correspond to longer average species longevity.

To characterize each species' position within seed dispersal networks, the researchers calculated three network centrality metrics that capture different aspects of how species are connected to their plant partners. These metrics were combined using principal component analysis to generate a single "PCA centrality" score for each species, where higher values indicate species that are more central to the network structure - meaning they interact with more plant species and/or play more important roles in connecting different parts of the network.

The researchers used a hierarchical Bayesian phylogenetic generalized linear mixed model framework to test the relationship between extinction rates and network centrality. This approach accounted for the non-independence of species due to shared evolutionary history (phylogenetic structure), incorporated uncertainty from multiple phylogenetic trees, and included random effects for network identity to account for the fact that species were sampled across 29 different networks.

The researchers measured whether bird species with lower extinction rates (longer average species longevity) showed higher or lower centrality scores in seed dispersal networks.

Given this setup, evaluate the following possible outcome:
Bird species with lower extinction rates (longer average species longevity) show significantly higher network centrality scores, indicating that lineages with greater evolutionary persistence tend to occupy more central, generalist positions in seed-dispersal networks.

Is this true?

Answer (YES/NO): YES